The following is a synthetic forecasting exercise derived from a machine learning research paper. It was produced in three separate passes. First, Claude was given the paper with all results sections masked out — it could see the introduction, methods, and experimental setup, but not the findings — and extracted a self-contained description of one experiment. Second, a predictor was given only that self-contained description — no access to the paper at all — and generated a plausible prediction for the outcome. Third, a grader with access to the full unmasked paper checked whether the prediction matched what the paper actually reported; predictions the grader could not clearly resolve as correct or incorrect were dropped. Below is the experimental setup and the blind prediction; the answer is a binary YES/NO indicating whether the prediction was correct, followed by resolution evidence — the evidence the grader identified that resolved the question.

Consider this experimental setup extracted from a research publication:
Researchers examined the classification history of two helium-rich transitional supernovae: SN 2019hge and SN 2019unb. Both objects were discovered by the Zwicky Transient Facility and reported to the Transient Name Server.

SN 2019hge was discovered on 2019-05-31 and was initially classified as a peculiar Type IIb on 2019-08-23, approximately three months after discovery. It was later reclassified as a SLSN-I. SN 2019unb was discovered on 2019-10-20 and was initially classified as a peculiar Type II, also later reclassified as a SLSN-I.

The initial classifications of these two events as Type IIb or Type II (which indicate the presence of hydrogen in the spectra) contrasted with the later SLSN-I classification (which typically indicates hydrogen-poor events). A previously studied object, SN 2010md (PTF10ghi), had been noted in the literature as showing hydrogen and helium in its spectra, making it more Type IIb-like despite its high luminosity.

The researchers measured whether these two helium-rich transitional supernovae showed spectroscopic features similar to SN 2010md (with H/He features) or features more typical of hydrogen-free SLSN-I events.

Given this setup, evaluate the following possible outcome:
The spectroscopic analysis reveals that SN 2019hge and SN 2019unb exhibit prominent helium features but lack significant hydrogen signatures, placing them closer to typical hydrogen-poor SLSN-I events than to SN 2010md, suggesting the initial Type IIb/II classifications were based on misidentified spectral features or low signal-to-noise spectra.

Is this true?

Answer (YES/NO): NO